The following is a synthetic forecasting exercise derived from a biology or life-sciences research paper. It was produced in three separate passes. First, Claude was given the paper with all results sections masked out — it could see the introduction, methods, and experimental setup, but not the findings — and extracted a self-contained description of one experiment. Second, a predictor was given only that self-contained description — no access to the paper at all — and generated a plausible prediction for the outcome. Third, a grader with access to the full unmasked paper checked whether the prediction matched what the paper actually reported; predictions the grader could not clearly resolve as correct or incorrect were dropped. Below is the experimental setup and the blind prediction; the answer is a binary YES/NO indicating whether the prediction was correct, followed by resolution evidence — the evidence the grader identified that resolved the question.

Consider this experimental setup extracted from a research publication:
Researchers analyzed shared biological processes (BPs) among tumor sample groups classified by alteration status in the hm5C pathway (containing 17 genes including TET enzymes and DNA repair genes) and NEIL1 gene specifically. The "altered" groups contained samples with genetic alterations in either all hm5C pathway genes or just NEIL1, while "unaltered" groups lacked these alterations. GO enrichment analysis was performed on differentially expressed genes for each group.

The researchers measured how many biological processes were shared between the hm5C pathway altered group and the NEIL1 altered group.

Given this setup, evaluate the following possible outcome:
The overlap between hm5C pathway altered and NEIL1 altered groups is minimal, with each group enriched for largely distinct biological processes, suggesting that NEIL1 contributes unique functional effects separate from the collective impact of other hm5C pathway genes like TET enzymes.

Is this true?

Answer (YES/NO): YES